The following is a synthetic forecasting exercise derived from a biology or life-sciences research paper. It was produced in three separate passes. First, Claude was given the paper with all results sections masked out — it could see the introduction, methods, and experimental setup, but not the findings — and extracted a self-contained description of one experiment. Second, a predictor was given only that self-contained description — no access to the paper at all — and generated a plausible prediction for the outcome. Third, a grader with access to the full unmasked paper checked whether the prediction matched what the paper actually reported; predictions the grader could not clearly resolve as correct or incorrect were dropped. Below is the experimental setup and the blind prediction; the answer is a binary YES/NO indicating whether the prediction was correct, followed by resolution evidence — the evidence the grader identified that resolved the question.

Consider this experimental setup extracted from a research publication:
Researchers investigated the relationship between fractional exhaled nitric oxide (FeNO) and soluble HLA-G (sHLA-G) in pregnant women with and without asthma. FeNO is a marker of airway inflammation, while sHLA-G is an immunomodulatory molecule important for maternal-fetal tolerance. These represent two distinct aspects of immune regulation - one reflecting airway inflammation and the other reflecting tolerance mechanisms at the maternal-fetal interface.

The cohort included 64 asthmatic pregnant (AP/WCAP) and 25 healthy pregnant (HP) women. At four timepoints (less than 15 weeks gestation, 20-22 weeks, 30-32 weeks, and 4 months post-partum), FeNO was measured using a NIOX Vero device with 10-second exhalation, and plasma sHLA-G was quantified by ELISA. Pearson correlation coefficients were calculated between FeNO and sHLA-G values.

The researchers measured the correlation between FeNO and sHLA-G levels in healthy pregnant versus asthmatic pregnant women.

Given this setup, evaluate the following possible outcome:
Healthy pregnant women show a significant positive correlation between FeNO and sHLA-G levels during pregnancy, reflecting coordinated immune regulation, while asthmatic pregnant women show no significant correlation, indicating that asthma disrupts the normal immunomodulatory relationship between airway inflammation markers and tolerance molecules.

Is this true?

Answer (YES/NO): YES